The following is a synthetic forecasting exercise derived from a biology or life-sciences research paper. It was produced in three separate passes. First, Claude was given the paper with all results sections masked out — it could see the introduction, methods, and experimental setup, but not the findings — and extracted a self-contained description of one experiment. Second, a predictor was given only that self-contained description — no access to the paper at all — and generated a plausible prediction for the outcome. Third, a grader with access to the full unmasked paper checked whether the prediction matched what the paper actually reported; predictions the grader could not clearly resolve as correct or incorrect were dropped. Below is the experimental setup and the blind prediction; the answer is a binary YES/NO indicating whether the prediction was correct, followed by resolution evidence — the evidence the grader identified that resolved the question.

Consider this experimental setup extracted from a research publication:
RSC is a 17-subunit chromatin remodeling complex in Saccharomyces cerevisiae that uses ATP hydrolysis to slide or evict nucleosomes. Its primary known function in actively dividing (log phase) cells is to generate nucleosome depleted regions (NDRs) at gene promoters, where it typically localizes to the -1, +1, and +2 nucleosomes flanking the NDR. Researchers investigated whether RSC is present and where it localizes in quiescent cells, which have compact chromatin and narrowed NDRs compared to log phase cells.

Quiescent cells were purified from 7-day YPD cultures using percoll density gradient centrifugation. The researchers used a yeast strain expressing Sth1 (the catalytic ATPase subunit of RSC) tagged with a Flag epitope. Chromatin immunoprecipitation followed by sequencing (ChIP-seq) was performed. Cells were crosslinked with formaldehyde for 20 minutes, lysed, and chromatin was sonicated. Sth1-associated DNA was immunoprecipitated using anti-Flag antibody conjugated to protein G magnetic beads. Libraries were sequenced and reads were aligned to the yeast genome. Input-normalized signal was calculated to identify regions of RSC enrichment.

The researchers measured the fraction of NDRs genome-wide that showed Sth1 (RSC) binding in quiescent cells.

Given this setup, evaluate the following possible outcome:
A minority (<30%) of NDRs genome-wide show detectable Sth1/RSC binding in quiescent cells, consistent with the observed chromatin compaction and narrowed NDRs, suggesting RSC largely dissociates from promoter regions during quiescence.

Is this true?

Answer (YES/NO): NO